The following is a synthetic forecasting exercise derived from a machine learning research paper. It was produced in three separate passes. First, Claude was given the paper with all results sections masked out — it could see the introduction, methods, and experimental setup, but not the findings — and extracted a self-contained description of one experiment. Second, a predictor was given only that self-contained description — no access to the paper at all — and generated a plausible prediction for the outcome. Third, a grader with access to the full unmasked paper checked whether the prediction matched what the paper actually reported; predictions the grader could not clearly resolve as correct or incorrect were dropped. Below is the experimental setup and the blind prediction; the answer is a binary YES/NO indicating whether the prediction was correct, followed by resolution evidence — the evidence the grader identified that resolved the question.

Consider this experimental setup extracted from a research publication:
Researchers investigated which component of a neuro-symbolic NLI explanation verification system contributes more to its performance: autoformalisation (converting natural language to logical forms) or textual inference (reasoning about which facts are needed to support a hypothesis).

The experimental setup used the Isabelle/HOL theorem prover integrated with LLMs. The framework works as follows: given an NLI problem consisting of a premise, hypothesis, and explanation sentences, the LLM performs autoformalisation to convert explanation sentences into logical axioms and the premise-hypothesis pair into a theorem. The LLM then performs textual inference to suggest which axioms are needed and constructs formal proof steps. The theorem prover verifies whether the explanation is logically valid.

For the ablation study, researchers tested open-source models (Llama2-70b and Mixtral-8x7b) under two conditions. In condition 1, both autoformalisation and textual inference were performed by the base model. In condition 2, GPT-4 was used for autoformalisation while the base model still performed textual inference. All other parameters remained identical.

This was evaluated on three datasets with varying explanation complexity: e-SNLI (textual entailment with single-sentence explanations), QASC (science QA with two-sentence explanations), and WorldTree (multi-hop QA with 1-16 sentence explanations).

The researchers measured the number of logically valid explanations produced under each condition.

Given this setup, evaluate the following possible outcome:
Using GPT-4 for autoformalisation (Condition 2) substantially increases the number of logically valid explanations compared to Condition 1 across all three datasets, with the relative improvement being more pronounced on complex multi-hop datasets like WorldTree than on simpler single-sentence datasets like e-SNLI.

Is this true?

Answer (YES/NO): NO